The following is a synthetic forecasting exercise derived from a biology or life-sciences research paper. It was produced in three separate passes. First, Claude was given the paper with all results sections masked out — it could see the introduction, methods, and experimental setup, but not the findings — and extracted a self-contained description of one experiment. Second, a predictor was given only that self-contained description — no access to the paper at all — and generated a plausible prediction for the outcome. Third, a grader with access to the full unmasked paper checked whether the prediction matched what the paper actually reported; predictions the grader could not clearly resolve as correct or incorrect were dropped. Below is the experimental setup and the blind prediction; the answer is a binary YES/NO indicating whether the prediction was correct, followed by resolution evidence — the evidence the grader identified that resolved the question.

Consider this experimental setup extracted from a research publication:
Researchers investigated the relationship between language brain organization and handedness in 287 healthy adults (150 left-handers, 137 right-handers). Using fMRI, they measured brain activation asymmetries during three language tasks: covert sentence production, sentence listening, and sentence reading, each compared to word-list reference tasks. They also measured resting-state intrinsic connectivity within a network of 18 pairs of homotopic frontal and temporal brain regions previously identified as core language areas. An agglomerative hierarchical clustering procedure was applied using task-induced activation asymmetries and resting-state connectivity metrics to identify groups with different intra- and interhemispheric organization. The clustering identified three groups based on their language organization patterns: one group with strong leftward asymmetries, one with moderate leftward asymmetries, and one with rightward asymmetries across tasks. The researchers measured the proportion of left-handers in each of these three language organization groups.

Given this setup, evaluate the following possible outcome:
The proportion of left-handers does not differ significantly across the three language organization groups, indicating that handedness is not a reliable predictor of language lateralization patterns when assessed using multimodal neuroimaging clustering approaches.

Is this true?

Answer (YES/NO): NO